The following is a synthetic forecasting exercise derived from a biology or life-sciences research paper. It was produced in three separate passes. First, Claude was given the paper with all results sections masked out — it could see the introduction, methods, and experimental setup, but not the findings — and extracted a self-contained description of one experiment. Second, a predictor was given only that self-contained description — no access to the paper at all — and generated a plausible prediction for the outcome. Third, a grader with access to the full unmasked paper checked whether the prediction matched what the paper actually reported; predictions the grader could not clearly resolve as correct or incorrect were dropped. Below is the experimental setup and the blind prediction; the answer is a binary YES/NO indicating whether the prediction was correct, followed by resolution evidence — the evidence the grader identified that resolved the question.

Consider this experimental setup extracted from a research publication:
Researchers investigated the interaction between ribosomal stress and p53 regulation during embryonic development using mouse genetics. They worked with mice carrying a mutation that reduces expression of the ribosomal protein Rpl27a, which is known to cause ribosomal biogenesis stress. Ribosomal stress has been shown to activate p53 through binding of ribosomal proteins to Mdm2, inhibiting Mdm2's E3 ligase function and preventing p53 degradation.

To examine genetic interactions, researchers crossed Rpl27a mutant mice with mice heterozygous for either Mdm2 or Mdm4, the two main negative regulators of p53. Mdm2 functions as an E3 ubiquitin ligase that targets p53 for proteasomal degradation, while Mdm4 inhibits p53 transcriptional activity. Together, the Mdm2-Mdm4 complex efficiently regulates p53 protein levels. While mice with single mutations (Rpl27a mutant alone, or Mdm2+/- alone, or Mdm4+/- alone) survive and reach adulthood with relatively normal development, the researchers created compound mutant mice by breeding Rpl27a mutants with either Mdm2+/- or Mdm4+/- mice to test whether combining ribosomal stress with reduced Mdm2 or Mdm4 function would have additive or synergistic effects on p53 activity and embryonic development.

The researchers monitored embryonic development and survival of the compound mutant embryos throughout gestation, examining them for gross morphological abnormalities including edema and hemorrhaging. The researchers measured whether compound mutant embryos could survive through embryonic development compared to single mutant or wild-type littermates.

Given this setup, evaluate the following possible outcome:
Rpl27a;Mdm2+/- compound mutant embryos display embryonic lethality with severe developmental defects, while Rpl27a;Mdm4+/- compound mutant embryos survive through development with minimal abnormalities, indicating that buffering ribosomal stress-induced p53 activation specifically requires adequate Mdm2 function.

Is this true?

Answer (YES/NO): NO